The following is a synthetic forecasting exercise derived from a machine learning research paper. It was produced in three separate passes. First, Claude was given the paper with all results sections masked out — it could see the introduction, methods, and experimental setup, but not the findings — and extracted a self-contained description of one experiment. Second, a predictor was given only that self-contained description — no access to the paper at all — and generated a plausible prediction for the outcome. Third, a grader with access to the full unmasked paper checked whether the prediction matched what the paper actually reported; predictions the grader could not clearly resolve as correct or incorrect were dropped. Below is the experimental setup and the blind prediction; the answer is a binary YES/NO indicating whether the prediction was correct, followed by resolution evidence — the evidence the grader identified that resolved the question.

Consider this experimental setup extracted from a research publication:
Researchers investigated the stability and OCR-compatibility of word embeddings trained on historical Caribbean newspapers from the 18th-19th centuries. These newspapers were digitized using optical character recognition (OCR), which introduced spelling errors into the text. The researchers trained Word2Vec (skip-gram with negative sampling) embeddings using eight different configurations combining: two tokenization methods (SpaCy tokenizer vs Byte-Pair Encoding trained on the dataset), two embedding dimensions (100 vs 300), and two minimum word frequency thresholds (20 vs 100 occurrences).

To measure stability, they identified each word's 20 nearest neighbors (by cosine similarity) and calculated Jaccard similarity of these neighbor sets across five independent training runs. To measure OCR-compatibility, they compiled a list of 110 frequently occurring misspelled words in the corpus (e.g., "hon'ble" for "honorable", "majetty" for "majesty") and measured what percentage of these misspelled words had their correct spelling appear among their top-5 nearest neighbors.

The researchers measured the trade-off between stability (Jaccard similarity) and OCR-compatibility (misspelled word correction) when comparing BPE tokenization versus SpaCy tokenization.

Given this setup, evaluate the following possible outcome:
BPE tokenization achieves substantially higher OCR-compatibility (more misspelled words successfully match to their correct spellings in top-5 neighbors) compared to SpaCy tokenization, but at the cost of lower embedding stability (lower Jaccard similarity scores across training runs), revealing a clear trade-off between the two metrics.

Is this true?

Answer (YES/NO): NO